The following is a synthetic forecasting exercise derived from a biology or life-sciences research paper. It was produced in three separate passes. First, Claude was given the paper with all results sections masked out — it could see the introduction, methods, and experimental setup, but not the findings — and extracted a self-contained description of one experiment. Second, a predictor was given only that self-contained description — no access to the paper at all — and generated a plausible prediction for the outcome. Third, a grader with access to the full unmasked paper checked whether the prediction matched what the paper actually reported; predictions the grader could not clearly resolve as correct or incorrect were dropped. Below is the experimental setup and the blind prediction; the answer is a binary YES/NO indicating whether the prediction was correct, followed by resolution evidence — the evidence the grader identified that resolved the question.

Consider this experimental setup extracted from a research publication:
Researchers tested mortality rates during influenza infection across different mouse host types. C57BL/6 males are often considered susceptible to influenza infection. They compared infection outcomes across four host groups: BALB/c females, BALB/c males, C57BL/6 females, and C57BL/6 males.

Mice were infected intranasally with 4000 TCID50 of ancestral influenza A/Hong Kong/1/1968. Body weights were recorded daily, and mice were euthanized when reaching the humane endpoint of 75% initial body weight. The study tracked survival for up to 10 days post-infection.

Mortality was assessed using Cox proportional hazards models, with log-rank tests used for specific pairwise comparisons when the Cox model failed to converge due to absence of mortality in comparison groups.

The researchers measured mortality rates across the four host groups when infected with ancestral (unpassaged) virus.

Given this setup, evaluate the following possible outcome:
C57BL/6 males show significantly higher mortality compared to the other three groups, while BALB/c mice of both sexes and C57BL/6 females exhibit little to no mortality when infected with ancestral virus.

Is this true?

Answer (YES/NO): NO